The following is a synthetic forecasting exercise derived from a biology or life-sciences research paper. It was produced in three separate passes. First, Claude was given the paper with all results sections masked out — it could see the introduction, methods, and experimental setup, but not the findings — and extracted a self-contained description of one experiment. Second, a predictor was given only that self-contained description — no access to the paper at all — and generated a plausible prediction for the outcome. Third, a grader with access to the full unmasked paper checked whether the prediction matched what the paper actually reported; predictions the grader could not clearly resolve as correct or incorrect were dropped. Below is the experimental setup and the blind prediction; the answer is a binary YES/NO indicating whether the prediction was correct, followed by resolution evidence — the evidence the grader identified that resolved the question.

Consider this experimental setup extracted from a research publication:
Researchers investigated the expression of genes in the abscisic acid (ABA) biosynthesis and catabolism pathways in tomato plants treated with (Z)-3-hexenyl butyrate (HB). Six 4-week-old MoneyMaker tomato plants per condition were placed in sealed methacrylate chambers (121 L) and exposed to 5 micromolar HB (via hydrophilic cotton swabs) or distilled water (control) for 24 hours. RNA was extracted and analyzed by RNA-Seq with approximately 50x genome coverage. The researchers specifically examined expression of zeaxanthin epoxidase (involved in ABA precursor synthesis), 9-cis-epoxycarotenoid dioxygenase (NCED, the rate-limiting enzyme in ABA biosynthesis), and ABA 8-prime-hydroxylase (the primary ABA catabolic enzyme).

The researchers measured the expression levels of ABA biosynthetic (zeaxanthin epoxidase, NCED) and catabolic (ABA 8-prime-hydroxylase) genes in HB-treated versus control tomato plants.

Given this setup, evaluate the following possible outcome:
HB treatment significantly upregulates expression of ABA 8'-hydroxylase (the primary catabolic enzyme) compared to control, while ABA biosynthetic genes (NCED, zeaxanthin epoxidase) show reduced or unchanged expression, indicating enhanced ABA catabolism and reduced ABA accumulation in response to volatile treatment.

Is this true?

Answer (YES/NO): NO